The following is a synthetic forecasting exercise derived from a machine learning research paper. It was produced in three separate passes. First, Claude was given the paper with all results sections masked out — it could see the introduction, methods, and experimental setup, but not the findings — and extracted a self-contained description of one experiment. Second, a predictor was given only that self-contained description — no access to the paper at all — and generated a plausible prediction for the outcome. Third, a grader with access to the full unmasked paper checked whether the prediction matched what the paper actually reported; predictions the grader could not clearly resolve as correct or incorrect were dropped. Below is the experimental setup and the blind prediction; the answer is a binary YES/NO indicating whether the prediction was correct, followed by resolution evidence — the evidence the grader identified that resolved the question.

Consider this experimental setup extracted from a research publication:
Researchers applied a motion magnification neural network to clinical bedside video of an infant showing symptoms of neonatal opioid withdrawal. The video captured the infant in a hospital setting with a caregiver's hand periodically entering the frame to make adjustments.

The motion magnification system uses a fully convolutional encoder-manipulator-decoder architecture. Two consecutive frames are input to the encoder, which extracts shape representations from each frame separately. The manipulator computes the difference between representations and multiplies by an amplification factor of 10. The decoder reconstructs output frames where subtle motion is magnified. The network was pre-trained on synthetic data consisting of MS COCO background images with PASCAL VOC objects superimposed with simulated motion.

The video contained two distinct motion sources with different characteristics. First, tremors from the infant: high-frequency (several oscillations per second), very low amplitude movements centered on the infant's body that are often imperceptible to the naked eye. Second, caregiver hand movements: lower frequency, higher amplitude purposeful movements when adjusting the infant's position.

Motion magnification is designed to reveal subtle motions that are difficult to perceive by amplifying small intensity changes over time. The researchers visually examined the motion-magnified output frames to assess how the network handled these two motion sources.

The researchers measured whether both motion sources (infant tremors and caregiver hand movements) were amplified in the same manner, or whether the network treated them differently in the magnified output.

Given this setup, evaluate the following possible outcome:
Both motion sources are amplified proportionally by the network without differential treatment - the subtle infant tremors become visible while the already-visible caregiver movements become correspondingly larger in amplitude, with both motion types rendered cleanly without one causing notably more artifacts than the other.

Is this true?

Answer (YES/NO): NO